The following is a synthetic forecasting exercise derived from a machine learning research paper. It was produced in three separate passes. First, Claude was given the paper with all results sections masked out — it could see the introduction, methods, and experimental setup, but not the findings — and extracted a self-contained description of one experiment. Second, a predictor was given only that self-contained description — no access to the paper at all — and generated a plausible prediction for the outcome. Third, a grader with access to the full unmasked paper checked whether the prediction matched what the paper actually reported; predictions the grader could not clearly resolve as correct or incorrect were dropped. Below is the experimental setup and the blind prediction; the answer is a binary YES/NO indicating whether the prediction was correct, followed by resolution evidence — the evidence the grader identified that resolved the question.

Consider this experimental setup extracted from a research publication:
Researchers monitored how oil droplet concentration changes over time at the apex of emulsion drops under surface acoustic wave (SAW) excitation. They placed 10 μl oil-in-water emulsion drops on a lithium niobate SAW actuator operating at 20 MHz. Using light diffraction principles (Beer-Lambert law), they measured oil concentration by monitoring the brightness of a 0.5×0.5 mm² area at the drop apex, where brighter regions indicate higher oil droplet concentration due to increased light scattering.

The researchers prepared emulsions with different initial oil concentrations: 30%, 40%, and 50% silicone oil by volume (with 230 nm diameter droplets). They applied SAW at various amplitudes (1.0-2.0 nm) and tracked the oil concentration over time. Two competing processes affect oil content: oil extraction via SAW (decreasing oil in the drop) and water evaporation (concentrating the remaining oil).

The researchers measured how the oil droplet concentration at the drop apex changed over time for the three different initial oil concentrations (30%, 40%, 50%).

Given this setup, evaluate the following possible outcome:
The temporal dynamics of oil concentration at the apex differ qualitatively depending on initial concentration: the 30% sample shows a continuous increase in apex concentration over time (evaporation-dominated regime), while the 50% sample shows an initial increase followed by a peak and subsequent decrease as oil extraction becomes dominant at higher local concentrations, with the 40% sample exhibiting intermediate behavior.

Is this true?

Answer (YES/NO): NO